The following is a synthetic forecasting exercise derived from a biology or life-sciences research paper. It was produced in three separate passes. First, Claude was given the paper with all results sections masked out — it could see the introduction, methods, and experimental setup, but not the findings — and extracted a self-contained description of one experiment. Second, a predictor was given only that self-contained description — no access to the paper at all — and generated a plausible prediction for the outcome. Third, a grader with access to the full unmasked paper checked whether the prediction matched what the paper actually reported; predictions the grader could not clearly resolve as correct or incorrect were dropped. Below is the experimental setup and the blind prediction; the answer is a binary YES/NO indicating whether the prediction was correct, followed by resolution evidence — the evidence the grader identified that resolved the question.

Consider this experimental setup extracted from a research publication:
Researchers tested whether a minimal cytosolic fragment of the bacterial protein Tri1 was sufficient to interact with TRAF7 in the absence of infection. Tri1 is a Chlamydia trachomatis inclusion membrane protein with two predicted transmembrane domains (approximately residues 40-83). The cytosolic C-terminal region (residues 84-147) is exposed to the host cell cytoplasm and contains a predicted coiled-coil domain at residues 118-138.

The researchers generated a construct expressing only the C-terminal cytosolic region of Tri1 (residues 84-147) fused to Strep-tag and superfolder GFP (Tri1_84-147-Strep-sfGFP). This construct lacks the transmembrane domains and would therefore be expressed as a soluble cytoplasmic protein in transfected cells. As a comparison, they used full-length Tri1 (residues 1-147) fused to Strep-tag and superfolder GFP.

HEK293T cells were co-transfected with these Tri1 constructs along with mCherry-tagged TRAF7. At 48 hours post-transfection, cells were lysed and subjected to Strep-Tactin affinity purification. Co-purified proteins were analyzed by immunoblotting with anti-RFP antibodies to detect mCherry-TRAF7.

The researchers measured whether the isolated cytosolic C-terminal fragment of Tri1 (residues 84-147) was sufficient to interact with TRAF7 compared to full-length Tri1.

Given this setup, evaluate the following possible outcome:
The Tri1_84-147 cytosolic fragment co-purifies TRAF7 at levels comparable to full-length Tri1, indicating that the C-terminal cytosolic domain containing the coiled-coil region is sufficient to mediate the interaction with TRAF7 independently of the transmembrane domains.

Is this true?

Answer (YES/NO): YES